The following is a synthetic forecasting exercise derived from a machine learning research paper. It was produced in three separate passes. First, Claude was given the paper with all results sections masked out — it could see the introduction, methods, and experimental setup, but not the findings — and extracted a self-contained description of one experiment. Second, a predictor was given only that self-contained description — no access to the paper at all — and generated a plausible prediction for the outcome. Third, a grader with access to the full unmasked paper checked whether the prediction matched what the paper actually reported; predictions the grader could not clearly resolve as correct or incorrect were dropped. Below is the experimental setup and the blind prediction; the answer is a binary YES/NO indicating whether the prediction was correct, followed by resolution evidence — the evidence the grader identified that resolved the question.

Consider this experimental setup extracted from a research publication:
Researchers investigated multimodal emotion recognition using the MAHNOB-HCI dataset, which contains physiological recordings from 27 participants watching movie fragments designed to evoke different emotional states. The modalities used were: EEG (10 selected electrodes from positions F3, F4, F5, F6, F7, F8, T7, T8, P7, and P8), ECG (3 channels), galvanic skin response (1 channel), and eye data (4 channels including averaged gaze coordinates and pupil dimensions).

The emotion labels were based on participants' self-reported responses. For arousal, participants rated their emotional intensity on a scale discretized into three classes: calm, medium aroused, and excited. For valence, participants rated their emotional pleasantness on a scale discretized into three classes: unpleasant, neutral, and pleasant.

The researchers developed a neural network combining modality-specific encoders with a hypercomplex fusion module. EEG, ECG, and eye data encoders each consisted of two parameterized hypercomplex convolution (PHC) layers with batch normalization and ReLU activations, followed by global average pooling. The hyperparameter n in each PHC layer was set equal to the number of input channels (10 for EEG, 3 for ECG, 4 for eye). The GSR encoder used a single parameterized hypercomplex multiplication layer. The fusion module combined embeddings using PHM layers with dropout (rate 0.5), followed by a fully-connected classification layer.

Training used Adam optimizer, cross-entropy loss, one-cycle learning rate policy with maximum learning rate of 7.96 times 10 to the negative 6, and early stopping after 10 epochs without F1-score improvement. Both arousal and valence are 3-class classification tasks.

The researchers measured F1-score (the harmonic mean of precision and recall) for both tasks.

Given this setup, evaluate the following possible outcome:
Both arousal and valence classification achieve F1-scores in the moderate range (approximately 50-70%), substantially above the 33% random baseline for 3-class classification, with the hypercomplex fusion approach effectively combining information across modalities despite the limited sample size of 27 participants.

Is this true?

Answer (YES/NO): YES